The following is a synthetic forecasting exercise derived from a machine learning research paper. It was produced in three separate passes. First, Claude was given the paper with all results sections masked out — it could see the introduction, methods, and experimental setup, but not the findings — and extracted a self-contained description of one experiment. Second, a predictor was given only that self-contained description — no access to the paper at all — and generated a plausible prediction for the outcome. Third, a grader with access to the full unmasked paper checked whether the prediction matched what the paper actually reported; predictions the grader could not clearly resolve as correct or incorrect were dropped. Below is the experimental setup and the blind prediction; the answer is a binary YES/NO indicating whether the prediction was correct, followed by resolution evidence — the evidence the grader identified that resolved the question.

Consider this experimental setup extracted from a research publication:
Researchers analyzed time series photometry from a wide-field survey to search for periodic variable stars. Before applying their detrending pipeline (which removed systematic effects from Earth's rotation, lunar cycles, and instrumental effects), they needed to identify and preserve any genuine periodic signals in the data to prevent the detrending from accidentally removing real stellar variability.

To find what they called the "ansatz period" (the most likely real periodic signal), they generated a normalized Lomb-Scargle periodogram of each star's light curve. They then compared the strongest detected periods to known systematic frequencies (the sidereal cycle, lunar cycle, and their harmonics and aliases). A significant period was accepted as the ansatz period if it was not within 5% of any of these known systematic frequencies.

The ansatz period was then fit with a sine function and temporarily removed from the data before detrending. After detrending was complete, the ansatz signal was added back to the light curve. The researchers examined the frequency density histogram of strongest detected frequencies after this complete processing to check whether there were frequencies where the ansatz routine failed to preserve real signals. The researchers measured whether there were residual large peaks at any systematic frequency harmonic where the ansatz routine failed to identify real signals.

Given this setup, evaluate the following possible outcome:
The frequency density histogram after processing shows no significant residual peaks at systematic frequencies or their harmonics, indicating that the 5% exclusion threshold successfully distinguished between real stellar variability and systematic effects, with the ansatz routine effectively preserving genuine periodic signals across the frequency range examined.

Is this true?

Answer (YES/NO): NO